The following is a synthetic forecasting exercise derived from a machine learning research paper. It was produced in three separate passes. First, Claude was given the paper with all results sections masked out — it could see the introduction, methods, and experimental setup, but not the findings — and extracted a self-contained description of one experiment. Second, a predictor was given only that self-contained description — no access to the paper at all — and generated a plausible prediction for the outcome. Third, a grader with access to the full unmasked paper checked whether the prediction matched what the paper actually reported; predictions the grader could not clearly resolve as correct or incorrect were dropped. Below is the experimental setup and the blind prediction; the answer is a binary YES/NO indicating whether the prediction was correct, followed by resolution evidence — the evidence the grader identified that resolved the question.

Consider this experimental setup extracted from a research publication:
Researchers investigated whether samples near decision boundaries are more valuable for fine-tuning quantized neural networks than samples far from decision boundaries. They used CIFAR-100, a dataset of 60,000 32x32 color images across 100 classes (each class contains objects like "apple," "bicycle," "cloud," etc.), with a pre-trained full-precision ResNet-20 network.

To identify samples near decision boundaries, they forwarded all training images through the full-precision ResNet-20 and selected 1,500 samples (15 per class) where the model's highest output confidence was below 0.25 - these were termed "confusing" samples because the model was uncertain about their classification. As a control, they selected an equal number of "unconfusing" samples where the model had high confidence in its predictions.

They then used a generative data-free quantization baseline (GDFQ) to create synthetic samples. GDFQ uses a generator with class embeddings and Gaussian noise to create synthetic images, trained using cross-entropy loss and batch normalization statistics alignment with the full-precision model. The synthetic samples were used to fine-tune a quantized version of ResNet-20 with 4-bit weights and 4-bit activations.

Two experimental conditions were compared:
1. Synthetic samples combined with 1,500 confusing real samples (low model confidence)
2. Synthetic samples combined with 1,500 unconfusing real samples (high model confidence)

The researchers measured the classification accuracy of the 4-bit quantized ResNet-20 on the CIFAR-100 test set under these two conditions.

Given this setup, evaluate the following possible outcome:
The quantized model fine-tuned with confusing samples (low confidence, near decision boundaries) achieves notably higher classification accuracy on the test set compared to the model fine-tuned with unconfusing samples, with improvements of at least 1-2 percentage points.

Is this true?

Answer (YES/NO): YES